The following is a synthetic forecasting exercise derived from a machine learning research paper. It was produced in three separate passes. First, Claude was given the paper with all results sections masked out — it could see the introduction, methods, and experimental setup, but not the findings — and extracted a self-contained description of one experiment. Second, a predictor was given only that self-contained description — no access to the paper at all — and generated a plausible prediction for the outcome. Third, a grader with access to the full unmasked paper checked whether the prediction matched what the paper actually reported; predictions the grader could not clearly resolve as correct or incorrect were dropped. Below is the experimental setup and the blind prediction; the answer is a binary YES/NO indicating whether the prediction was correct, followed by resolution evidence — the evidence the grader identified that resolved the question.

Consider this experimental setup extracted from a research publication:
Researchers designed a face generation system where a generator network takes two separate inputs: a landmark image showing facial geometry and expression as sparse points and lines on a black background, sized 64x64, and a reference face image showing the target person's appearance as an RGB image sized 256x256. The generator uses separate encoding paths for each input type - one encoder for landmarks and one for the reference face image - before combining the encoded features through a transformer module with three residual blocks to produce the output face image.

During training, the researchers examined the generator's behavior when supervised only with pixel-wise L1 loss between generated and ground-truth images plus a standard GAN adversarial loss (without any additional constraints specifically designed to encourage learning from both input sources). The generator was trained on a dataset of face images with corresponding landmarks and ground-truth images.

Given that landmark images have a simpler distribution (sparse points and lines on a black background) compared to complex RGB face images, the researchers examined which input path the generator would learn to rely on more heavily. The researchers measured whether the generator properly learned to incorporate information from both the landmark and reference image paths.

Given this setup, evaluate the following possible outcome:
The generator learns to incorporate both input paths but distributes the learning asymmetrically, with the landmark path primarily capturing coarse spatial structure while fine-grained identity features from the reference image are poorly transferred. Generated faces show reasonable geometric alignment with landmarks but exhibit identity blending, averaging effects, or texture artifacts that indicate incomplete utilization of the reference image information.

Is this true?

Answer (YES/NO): NO